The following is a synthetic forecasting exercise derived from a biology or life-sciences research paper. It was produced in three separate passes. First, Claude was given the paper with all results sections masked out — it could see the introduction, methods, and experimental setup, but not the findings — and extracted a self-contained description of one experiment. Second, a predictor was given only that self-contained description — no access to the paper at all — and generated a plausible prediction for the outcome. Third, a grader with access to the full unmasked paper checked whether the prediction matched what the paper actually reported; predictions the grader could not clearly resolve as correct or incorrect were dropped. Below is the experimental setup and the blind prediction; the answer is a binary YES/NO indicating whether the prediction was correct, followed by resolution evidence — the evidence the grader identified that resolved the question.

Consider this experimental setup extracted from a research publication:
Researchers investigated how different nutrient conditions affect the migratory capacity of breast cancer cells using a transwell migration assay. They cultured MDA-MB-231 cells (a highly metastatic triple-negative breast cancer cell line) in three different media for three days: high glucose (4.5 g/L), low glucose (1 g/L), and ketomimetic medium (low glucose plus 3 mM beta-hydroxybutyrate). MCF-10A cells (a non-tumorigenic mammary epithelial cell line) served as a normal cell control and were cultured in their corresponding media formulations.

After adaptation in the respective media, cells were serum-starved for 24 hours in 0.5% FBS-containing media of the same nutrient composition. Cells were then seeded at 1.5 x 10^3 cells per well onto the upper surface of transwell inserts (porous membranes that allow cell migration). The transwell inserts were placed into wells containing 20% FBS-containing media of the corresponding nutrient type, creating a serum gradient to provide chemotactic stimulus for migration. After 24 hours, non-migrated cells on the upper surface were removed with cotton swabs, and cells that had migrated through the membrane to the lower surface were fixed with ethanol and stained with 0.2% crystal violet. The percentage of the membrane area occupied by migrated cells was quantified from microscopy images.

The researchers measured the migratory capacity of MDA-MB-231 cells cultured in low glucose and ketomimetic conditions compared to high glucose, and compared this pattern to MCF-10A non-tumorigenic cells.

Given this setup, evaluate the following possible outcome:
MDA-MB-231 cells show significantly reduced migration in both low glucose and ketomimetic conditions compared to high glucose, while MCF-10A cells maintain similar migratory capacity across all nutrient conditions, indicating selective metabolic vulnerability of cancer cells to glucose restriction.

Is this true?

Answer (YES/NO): NO